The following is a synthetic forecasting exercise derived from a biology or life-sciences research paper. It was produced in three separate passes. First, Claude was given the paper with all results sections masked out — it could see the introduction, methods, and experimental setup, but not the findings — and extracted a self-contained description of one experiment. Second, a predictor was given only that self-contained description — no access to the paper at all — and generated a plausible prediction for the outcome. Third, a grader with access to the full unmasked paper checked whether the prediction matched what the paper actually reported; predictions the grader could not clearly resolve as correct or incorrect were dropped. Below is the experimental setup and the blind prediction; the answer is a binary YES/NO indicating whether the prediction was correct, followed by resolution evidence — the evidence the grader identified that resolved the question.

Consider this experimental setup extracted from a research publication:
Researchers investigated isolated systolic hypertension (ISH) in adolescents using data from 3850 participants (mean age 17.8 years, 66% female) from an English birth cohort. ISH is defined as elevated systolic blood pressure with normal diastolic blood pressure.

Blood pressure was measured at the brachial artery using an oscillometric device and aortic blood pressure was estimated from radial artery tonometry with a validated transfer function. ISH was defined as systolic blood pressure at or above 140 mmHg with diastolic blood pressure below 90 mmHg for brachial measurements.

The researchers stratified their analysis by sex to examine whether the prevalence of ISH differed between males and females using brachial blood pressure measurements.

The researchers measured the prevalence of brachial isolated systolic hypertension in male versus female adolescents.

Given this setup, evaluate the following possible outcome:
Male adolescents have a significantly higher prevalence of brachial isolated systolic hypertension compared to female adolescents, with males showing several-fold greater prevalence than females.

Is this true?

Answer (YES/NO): YES